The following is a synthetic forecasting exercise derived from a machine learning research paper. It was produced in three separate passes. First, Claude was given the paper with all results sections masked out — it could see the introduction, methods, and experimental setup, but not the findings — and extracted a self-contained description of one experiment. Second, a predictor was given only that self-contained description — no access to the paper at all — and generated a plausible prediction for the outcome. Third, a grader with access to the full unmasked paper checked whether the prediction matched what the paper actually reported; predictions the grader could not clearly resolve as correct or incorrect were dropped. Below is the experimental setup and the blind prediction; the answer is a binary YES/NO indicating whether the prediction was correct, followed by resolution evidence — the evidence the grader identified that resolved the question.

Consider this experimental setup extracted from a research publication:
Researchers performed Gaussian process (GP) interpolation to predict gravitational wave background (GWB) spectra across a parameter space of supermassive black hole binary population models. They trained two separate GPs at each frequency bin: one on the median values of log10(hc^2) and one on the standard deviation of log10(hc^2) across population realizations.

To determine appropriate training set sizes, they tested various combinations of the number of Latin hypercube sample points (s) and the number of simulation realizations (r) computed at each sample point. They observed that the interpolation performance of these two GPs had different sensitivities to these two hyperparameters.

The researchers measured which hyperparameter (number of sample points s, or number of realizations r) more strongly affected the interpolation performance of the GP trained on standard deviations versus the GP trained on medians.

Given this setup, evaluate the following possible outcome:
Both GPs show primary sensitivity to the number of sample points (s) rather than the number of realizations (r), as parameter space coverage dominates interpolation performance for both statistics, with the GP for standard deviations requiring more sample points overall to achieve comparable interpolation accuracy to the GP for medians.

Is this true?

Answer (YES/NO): NO